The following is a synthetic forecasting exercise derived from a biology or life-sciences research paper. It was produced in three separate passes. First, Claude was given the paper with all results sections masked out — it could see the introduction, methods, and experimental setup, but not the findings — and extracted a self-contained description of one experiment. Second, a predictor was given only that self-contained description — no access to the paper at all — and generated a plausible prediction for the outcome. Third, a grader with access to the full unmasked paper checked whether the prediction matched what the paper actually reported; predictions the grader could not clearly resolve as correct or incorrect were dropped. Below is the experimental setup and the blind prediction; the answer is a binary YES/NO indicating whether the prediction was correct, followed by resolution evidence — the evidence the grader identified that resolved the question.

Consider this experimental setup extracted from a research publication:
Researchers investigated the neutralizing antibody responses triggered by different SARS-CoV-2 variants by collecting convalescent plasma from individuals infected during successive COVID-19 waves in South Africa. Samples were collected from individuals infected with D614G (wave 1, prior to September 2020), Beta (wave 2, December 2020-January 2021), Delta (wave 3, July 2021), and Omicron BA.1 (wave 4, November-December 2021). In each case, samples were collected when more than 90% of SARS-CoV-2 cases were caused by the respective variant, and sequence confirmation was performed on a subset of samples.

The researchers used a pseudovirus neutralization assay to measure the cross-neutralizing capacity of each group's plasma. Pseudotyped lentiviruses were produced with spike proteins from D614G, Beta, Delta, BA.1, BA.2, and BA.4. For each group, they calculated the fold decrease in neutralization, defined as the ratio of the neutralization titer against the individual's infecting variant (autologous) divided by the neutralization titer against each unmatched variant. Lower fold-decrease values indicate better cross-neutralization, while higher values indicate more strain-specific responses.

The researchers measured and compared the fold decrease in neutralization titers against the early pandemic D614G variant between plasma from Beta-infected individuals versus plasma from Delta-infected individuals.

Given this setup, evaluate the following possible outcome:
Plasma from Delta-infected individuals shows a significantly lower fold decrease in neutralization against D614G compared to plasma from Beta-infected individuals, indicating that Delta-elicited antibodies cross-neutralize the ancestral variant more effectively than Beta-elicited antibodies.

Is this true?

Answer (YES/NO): NO